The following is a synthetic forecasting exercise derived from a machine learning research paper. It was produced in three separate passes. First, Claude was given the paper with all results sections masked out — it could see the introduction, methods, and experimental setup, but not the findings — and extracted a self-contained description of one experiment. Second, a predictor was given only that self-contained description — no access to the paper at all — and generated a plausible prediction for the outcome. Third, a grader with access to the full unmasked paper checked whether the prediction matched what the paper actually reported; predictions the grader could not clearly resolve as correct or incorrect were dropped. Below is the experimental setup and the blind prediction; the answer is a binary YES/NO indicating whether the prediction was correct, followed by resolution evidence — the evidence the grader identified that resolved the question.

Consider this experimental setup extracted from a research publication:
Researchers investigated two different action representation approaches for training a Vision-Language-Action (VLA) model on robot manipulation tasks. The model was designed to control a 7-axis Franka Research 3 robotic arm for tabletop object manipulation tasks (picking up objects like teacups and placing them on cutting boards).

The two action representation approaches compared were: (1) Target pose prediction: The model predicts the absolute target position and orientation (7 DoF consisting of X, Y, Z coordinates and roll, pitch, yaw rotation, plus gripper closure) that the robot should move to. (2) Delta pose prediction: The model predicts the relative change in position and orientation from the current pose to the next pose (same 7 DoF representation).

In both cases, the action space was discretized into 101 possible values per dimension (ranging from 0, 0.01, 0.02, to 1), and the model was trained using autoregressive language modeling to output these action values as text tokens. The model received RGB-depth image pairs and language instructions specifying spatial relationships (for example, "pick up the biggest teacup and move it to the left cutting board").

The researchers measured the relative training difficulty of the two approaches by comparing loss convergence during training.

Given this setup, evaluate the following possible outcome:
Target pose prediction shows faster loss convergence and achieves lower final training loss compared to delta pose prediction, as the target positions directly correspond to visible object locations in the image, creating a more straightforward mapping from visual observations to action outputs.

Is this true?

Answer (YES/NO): YES